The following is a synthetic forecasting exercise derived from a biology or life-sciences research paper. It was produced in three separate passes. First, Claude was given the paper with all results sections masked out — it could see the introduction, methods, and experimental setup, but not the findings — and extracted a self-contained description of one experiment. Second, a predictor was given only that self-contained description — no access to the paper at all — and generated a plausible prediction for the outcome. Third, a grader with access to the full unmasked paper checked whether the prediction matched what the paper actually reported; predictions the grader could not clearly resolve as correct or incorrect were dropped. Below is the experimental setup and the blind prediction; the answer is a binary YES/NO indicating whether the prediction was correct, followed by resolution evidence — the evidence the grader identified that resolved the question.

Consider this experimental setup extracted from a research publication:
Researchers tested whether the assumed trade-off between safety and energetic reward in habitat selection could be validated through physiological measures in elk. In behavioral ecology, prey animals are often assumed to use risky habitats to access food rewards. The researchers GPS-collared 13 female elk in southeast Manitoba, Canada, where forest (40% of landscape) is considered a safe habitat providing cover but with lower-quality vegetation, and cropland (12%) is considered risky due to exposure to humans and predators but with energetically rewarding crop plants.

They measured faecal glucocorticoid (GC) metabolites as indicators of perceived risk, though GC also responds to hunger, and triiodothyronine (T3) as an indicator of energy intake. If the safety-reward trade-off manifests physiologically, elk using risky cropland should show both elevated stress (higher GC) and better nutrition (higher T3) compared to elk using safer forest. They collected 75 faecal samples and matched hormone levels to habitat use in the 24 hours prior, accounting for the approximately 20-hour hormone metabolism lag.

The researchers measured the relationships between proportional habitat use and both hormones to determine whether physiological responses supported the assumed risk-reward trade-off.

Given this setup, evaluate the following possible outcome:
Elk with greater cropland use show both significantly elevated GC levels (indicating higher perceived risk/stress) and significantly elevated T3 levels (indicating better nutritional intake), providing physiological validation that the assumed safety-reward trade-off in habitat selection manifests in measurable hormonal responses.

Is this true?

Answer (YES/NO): NO